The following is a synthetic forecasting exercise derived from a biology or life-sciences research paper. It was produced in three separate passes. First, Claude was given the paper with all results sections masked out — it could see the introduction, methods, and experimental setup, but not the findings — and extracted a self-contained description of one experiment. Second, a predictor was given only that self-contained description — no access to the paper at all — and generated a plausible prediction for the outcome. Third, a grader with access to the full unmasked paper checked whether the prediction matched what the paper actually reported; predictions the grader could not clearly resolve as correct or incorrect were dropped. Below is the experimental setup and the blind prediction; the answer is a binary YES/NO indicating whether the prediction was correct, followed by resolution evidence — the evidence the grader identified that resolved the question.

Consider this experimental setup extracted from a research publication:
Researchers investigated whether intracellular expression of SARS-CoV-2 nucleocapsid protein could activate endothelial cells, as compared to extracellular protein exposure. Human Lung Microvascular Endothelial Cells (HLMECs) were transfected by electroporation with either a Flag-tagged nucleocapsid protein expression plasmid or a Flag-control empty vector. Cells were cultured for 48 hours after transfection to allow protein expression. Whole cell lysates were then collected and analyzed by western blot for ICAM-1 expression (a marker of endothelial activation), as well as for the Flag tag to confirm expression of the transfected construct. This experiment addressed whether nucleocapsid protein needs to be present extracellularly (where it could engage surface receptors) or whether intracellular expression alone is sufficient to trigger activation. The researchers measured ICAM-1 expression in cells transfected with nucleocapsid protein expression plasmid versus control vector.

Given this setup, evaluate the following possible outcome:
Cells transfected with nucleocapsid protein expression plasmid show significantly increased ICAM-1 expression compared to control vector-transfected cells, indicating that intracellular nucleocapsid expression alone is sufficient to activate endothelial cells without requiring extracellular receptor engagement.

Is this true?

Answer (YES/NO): NO